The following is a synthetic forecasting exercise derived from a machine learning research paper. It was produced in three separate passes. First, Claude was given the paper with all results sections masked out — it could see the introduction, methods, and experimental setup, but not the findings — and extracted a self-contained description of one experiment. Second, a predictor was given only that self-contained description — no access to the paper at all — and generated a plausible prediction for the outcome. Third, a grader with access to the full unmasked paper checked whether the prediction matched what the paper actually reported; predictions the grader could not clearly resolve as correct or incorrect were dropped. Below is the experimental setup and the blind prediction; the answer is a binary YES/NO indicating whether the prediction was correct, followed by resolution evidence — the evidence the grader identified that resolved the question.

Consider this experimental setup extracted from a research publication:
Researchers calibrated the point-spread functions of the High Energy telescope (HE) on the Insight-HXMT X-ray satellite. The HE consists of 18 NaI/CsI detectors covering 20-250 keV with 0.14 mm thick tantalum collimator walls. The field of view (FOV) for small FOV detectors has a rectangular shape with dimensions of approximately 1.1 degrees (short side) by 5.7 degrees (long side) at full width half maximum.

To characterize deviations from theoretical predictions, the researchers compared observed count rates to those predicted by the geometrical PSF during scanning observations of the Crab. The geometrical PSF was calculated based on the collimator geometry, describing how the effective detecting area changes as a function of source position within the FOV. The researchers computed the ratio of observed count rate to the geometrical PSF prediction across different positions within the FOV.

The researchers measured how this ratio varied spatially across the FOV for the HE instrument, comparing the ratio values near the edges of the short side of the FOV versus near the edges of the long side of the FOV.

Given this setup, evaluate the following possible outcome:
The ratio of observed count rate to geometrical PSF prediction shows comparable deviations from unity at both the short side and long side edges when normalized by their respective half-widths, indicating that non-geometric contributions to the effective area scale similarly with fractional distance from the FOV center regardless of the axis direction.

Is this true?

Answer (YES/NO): NO